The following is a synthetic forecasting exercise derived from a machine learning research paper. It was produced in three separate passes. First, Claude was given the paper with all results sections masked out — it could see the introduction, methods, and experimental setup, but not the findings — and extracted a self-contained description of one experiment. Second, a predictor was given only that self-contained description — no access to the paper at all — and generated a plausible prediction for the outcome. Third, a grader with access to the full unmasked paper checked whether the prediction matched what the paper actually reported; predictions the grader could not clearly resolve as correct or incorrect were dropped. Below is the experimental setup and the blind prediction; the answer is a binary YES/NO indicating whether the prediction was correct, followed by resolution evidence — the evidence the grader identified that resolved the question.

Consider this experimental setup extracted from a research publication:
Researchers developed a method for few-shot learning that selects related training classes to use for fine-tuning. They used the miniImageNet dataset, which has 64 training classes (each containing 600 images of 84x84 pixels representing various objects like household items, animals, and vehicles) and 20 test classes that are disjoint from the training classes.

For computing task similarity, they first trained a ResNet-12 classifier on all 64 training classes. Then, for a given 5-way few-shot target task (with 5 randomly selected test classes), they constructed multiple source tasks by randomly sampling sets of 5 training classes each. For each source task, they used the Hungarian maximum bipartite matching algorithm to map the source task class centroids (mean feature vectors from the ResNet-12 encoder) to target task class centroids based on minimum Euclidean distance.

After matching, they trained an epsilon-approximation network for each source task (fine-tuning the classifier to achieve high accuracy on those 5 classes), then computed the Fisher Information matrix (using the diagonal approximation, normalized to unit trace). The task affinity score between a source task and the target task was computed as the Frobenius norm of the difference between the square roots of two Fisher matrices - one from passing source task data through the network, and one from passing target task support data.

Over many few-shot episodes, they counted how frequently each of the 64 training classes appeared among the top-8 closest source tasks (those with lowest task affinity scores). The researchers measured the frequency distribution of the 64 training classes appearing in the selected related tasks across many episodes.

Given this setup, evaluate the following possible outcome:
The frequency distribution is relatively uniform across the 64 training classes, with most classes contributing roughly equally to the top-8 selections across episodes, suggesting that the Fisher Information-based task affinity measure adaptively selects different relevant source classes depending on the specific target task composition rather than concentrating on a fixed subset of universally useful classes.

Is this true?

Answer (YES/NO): NO